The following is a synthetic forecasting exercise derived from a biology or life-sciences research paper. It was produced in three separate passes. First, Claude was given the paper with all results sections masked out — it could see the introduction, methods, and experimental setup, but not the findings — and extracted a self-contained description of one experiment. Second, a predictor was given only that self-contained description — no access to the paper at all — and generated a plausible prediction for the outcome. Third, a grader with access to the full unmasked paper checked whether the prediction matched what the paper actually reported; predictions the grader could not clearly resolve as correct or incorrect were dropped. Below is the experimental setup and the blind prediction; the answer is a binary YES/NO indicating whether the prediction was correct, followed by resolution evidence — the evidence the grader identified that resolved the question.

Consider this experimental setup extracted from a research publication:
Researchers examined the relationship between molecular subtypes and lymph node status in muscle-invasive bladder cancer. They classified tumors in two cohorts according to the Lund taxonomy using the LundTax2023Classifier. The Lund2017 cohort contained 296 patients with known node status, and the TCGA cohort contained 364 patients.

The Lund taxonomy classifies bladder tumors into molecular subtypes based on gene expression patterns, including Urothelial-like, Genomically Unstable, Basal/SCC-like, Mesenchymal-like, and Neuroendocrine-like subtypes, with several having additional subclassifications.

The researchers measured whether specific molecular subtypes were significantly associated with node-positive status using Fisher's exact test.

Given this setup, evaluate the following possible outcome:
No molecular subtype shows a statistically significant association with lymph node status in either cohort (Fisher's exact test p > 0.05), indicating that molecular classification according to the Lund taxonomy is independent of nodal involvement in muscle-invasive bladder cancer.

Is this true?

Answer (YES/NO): NO